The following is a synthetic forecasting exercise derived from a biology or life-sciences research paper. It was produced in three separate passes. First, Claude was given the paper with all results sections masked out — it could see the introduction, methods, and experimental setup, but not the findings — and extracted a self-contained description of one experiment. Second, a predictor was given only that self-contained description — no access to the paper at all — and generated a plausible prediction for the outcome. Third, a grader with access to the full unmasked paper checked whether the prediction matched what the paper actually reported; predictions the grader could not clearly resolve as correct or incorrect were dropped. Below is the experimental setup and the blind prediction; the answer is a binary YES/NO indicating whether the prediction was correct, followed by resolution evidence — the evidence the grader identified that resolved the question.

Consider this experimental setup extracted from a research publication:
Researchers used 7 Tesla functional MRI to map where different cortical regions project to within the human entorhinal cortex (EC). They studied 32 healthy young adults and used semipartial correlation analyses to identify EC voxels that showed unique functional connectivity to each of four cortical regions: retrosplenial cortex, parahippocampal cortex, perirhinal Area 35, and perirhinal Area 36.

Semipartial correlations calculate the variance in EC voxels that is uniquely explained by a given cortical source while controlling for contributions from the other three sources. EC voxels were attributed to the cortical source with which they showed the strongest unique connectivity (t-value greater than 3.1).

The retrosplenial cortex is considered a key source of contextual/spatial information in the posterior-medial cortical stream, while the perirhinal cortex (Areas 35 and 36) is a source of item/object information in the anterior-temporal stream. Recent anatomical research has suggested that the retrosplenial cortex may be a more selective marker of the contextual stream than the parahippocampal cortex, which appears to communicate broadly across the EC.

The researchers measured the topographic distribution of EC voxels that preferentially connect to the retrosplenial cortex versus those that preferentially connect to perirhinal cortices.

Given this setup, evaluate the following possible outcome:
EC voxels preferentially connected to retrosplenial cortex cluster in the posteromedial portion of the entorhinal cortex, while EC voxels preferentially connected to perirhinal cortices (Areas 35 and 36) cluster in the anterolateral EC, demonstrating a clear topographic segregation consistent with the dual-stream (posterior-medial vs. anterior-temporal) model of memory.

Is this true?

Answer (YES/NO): NO